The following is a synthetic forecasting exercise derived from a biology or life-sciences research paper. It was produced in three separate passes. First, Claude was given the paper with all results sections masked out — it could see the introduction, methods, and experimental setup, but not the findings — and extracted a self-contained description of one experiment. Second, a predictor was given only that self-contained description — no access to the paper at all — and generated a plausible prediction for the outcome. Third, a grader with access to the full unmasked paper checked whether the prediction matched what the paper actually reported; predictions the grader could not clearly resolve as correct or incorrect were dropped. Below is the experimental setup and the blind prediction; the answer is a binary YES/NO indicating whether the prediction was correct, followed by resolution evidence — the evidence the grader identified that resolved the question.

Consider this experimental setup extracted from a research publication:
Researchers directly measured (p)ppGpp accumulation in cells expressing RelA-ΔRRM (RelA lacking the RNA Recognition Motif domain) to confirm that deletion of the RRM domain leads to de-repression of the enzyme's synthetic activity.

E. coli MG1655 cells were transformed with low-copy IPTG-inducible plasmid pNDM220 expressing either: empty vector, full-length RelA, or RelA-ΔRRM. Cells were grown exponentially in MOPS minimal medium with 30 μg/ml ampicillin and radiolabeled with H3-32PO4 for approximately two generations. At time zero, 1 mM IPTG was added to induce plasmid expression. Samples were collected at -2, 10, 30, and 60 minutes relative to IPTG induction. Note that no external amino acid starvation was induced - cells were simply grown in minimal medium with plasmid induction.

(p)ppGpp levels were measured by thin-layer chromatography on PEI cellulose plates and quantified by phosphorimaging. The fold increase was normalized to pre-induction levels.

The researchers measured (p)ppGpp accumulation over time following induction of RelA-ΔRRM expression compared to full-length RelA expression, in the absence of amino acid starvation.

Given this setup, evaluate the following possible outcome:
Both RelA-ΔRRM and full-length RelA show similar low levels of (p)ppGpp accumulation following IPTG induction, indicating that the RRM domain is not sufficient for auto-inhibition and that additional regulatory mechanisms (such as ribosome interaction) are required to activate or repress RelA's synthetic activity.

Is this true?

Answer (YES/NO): NO